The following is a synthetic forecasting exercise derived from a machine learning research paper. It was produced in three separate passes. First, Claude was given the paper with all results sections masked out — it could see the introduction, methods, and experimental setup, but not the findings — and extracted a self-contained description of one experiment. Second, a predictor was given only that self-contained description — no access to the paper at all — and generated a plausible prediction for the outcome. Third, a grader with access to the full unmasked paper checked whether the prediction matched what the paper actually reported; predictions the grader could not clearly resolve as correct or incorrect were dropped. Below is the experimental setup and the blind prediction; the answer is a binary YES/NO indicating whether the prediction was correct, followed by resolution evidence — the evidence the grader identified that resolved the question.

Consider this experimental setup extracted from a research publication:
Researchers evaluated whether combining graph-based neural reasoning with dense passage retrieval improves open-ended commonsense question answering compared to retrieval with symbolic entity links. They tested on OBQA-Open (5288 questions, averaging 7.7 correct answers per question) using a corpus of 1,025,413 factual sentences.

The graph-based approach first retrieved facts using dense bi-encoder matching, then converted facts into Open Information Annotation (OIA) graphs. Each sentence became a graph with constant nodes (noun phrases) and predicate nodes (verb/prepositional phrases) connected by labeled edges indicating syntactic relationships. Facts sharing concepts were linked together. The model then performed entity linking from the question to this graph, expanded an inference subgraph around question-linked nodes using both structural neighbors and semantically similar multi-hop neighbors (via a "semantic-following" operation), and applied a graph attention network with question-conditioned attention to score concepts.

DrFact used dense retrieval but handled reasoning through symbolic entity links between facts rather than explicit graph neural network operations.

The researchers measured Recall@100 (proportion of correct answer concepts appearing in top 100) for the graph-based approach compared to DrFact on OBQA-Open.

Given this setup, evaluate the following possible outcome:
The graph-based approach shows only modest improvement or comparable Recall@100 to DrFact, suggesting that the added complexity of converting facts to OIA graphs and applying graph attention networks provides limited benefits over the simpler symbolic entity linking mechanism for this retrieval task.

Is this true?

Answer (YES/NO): NO